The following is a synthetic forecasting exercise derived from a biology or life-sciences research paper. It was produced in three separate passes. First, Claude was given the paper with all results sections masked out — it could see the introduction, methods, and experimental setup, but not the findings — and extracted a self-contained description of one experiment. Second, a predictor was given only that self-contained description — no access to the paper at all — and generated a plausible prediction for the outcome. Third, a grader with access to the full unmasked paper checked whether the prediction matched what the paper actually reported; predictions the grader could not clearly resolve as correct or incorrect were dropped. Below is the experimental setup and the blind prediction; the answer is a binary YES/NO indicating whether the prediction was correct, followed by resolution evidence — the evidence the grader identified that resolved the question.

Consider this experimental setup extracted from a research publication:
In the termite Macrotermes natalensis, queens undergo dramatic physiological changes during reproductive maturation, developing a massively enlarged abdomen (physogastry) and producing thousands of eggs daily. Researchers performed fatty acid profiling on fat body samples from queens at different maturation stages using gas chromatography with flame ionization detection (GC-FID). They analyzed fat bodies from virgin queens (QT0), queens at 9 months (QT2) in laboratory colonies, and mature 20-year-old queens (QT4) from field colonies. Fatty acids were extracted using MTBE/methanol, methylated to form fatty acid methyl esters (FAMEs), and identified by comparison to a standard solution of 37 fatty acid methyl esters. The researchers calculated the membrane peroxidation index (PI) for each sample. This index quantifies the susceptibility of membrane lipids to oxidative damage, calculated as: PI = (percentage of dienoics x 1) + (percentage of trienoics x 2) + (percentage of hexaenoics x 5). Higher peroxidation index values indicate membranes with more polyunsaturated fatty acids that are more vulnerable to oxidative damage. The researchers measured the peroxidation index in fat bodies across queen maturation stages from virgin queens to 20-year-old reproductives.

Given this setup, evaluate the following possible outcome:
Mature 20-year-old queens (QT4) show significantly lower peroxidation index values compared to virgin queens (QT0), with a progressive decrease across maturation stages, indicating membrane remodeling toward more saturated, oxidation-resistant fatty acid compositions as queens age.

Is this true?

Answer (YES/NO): YES